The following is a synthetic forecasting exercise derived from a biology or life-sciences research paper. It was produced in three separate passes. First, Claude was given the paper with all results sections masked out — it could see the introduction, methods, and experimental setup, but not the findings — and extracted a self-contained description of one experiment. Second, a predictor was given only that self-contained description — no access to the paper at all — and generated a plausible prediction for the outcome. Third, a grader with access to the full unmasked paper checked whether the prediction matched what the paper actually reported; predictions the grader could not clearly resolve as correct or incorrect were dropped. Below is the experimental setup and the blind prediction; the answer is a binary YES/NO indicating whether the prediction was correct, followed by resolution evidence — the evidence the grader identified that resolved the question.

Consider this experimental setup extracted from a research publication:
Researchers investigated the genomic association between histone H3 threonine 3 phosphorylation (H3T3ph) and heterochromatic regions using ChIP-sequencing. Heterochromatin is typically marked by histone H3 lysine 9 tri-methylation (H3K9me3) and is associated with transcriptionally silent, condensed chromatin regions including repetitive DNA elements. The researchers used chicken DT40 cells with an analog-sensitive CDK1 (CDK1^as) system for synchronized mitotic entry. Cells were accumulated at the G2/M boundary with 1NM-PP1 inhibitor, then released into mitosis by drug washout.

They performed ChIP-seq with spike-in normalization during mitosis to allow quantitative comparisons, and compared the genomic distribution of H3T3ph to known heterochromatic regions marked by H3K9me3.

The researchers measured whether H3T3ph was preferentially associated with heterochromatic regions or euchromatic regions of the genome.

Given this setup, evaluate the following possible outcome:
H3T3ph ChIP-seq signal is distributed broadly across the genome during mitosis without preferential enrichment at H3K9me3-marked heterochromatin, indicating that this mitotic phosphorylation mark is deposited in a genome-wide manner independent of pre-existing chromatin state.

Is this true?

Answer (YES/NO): NO